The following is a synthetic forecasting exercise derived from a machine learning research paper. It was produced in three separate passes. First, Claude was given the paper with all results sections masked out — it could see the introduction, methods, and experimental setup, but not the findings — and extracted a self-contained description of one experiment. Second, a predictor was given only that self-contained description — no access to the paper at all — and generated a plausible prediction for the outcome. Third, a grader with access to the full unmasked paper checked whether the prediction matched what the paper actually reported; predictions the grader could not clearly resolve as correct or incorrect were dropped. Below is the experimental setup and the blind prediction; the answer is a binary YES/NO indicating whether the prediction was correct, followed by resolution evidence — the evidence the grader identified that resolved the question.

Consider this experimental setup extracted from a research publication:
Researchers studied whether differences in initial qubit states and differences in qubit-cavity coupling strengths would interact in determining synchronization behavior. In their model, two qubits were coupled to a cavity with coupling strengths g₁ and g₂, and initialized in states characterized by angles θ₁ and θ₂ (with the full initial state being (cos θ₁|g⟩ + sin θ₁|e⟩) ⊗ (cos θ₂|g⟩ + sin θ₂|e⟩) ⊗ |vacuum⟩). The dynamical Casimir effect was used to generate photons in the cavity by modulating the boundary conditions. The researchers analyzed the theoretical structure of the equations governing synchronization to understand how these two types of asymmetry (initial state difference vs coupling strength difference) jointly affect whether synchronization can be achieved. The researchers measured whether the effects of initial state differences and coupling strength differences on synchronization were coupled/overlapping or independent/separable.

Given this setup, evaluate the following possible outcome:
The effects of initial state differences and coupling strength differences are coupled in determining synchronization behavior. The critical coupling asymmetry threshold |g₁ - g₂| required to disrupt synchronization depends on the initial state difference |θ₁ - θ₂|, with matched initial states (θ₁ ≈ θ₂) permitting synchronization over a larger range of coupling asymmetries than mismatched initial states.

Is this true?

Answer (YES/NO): NO